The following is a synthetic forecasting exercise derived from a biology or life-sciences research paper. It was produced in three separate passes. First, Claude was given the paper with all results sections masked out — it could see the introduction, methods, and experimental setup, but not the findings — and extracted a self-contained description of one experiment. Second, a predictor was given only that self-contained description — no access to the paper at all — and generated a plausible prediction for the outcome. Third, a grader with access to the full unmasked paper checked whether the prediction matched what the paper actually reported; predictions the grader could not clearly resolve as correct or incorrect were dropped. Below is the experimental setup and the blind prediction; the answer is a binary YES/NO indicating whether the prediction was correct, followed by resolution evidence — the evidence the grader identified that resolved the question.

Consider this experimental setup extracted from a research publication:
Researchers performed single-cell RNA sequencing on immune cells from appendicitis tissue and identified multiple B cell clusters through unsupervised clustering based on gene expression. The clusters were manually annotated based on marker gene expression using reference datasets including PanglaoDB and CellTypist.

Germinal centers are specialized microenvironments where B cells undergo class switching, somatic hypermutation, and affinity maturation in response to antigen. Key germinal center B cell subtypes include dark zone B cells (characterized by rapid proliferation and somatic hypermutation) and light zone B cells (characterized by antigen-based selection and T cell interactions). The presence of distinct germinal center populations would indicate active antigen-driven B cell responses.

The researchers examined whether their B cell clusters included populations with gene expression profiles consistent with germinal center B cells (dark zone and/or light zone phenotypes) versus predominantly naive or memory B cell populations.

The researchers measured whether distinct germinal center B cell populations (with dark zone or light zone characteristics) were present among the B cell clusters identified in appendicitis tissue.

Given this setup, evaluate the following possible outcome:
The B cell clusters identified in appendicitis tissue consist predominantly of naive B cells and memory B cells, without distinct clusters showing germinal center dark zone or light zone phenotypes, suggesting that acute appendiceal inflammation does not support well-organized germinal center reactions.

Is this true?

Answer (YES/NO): NO